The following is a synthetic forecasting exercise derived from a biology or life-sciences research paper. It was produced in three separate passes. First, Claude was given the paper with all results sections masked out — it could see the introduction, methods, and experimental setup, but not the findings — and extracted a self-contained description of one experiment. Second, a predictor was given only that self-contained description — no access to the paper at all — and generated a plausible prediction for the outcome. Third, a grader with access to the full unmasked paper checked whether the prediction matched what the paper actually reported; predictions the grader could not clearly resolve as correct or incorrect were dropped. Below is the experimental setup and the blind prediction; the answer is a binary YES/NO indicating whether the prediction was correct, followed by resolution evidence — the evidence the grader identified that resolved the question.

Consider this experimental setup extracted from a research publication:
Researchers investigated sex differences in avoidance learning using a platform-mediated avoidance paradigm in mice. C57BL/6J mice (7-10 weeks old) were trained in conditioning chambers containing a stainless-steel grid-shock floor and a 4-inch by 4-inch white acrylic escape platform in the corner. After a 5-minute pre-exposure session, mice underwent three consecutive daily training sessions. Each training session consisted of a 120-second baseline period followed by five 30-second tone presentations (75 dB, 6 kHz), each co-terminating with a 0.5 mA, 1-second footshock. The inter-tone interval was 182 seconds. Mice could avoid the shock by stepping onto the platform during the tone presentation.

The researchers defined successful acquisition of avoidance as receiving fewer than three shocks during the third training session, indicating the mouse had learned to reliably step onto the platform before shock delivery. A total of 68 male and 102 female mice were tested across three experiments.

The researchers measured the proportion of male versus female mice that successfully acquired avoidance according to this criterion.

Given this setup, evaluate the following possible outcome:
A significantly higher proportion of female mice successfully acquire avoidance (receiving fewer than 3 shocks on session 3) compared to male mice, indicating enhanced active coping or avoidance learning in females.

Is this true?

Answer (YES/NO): NO